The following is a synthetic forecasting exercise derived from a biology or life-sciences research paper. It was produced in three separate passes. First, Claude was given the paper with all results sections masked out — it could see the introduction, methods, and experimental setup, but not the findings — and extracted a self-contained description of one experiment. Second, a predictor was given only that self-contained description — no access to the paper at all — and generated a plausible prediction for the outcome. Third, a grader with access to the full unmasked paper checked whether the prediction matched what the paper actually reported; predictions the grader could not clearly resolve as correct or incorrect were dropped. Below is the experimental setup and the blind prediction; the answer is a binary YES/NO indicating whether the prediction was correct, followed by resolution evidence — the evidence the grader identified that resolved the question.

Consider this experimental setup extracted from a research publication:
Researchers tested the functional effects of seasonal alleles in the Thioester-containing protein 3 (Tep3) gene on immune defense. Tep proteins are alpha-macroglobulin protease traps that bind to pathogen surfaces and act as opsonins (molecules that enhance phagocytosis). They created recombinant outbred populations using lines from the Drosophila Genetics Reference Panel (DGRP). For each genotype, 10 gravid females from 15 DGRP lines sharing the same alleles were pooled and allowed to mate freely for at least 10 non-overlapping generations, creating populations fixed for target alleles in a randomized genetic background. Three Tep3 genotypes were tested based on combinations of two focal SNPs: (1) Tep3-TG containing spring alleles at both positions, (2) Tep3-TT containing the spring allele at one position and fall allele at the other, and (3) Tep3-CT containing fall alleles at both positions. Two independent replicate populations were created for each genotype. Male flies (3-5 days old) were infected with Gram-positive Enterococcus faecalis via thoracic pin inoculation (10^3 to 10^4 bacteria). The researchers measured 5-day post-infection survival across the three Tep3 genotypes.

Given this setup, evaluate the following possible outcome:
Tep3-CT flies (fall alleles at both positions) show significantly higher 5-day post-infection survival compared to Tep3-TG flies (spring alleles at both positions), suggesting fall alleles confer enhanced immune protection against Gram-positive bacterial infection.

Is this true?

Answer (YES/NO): NO